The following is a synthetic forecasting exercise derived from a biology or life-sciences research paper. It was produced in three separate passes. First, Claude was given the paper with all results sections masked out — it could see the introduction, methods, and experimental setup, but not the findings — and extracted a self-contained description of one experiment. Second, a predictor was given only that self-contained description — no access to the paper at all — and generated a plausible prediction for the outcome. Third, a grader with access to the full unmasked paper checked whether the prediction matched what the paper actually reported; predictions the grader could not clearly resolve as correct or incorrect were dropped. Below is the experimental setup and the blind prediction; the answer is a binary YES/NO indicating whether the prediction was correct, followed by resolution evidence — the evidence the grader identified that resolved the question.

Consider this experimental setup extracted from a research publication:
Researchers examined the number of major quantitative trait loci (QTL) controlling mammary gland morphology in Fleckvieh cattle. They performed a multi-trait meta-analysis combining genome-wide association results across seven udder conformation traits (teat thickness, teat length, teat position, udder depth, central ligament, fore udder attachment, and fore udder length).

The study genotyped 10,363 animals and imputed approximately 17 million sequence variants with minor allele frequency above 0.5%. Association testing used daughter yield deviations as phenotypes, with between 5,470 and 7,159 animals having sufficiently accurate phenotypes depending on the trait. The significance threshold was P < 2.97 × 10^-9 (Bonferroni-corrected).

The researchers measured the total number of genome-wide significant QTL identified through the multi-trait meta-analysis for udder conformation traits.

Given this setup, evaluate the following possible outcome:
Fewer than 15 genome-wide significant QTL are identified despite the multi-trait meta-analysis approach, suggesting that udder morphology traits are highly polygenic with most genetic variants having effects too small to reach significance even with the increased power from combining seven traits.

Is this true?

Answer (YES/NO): YES